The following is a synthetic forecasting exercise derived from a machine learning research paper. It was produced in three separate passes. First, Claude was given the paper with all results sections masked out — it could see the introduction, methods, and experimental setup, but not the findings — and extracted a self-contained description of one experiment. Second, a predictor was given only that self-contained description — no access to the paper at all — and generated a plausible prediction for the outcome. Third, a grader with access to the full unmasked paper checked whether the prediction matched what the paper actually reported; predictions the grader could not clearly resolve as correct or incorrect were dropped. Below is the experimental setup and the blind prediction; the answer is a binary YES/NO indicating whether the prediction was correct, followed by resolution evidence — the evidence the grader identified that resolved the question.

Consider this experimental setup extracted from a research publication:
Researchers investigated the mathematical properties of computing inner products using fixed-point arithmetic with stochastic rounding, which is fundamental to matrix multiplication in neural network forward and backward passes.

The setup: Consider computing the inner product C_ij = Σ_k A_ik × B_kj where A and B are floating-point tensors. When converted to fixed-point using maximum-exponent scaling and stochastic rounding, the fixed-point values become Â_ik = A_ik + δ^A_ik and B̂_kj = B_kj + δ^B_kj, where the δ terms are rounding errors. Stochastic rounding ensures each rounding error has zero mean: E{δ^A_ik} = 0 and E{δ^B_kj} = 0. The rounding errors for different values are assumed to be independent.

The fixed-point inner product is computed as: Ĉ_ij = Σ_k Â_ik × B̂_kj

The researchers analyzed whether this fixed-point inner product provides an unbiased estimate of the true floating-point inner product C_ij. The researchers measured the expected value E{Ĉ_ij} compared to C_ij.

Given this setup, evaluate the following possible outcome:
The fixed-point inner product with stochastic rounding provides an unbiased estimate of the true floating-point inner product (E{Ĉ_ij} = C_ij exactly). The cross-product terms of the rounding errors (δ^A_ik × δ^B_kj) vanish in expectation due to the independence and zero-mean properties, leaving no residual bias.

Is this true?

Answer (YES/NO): YES